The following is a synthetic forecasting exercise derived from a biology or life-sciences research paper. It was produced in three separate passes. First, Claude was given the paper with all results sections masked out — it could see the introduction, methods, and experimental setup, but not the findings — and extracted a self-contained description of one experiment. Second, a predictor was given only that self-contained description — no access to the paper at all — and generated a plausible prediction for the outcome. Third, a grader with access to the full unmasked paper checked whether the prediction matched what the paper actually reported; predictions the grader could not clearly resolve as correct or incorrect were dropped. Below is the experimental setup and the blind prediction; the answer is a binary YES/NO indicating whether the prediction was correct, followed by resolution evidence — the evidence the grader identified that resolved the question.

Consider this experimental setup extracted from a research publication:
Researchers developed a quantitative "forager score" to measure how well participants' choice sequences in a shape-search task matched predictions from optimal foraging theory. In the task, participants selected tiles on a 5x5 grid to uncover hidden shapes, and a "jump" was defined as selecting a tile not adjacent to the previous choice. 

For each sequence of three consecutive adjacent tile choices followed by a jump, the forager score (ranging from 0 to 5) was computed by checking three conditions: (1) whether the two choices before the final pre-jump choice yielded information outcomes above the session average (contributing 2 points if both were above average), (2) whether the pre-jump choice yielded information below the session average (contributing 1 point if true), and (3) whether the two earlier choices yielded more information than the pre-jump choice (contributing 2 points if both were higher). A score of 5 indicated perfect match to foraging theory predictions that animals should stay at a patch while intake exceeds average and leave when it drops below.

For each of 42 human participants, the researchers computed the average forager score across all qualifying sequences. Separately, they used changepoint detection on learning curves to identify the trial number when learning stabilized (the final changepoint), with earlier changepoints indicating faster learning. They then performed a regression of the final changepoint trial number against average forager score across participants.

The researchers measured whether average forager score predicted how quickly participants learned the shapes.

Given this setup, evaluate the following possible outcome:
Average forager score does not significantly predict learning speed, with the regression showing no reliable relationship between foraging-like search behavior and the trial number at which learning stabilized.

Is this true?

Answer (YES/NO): NO